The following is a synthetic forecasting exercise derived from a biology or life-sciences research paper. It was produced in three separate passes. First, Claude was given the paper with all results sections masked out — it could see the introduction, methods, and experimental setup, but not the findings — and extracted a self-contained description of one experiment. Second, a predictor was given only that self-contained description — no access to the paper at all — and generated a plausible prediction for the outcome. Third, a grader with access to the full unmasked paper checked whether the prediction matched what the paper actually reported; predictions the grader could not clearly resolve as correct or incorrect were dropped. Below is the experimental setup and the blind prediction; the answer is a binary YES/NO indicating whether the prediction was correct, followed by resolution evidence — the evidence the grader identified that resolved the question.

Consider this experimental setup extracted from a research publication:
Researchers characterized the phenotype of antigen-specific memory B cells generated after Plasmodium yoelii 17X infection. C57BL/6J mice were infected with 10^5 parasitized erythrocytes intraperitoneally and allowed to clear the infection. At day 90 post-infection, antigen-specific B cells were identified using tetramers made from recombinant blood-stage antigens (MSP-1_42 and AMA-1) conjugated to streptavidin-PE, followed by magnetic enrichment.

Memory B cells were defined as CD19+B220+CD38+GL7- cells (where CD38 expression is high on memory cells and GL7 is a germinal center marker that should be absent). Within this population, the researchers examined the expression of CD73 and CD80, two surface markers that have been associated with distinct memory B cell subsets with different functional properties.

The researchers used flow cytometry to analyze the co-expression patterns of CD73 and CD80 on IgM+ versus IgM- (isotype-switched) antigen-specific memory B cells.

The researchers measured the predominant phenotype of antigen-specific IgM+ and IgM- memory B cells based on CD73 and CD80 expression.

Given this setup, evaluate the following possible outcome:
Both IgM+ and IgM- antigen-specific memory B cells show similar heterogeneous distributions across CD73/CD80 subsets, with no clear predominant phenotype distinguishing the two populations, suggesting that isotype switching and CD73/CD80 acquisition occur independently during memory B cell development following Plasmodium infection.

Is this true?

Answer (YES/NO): YES